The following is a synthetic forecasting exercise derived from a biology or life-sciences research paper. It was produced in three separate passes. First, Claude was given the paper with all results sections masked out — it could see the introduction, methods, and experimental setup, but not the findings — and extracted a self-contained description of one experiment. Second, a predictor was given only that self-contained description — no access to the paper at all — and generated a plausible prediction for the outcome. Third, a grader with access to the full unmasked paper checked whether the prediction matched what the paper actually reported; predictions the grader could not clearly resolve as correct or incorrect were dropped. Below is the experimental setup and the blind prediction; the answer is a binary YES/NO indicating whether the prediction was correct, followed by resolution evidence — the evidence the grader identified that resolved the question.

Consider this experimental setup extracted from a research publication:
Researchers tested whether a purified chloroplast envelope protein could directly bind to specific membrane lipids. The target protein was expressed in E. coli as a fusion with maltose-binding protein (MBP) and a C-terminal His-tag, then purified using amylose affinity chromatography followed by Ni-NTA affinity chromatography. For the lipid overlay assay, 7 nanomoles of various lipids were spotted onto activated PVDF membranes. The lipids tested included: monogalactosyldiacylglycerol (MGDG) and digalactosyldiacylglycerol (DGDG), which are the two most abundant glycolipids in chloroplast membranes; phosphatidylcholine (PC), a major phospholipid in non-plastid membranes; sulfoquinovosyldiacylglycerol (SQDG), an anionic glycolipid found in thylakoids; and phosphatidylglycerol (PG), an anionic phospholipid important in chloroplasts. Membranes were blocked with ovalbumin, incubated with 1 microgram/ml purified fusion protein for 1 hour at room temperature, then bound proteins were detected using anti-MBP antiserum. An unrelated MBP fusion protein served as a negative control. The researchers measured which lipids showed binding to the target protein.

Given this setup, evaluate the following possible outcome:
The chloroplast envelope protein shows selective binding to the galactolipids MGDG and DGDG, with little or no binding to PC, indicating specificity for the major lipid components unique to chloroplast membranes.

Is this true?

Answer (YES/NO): NO